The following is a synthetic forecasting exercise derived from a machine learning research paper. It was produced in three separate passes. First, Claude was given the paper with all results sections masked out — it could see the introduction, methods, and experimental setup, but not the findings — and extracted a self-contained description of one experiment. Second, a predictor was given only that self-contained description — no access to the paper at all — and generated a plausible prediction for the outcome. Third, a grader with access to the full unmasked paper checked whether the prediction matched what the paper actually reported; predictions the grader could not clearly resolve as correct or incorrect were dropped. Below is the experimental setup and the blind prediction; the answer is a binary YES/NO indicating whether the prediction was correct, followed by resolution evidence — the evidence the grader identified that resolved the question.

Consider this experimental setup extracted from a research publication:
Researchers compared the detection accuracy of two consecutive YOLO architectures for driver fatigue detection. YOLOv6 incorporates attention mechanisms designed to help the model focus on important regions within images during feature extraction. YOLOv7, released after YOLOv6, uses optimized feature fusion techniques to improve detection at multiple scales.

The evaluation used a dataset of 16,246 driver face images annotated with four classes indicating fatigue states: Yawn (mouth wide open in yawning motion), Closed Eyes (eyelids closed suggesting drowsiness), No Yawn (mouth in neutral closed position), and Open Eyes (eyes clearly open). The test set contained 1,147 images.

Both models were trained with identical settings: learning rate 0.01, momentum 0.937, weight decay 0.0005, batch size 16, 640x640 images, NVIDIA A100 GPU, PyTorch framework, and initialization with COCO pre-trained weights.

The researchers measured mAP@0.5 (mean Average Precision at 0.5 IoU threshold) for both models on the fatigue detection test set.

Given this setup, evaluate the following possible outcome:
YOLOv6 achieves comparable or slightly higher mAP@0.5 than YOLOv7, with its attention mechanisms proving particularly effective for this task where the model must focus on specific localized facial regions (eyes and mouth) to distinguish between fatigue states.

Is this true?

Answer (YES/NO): YES